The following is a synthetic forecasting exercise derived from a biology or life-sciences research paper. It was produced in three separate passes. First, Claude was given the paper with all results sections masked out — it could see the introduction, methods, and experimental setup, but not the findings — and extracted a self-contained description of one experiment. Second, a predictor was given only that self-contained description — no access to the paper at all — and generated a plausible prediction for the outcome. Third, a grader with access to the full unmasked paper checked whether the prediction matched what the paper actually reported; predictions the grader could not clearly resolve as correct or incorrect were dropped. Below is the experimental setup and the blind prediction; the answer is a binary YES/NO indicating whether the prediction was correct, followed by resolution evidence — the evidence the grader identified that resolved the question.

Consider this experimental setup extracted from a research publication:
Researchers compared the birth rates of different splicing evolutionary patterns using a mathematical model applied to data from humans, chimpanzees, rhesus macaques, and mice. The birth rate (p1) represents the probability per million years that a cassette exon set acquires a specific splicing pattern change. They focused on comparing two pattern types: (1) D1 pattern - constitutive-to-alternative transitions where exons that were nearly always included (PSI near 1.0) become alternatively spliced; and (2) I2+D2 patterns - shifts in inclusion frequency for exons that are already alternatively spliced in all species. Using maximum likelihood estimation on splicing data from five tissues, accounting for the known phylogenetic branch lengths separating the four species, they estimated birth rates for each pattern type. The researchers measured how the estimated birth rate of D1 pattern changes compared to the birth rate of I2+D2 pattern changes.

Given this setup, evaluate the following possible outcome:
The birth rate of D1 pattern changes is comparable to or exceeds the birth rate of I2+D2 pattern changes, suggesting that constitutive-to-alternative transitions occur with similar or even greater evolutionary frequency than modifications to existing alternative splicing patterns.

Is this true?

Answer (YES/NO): YES